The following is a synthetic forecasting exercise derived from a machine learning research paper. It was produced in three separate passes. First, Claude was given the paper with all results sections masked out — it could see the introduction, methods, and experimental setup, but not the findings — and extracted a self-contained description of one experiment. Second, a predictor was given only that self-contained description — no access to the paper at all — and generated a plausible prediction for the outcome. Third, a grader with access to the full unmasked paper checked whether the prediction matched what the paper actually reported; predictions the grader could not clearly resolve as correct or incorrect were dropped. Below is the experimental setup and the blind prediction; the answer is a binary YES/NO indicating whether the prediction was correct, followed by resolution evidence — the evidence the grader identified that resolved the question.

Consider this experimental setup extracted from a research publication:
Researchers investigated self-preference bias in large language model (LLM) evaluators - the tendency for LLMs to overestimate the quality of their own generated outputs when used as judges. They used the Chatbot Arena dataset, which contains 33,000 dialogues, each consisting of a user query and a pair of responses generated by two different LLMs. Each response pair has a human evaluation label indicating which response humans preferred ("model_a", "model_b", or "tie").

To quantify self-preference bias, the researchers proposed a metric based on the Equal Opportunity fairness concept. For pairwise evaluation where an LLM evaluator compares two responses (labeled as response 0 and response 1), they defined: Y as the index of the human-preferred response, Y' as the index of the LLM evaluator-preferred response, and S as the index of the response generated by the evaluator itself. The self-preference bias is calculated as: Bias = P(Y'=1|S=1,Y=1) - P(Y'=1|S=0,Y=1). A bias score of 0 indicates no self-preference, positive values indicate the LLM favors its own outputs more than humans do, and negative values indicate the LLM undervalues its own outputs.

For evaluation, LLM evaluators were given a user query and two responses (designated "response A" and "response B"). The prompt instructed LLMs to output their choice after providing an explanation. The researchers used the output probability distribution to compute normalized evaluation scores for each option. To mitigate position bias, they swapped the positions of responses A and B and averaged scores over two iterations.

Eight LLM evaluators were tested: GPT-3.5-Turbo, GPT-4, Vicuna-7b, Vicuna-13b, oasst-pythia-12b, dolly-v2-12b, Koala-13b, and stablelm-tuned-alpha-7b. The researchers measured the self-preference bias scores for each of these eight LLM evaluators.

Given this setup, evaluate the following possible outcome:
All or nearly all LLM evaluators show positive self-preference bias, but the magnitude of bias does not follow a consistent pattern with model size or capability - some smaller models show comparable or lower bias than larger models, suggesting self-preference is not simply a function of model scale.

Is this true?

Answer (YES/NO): NO